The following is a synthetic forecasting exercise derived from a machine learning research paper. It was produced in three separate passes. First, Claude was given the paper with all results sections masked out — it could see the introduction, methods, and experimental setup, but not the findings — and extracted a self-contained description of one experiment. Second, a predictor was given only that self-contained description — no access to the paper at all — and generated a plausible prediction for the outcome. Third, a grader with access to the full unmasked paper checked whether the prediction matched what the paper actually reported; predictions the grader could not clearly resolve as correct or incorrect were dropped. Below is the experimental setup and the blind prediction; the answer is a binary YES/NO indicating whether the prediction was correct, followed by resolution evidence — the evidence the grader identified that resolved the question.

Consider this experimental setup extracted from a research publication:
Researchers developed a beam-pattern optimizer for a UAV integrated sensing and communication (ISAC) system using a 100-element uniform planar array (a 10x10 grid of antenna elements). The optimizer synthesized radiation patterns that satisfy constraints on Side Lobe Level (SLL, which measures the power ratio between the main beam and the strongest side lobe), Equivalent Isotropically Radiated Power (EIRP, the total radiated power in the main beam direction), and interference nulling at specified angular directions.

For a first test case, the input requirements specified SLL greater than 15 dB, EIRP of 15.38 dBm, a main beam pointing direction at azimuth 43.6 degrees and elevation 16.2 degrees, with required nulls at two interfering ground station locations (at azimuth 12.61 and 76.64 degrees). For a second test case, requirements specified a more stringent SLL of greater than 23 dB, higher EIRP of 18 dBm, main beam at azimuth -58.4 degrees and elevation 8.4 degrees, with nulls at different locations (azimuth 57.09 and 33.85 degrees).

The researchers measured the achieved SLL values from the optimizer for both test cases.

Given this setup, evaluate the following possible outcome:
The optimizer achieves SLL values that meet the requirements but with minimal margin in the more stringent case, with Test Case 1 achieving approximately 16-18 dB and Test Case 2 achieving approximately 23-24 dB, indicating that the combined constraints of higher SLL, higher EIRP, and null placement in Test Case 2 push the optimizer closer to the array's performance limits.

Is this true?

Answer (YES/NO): NO